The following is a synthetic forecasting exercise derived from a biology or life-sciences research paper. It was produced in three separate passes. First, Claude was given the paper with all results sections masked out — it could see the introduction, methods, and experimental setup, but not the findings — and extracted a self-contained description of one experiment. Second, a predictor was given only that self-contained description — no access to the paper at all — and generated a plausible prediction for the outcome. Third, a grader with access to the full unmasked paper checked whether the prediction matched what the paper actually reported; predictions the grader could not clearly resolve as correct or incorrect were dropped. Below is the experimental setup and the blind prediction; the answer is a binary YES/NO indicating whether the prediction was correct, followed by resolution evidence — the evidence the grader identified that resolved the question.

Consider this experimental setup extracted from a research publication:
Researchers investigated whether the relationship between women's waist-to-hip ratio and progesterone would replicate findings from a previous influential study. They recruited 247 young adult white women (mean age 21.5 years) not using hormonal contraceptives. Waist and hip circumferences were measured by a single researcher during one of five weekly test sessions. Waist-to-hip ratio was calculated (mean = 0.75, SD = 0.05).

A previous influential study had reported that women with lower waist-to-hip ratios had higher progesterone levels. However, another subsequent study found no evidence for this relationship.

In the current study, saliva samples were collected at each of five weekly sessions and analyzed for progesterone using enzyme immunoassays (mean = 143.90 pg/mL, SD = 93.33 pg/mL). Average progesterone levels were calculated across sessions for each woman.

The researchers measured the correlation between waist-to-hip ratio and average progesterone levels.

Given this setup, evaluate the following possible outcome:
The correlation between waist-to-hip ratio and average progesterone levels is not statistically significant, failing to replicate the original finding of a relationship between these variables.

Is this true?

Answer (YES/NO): YES